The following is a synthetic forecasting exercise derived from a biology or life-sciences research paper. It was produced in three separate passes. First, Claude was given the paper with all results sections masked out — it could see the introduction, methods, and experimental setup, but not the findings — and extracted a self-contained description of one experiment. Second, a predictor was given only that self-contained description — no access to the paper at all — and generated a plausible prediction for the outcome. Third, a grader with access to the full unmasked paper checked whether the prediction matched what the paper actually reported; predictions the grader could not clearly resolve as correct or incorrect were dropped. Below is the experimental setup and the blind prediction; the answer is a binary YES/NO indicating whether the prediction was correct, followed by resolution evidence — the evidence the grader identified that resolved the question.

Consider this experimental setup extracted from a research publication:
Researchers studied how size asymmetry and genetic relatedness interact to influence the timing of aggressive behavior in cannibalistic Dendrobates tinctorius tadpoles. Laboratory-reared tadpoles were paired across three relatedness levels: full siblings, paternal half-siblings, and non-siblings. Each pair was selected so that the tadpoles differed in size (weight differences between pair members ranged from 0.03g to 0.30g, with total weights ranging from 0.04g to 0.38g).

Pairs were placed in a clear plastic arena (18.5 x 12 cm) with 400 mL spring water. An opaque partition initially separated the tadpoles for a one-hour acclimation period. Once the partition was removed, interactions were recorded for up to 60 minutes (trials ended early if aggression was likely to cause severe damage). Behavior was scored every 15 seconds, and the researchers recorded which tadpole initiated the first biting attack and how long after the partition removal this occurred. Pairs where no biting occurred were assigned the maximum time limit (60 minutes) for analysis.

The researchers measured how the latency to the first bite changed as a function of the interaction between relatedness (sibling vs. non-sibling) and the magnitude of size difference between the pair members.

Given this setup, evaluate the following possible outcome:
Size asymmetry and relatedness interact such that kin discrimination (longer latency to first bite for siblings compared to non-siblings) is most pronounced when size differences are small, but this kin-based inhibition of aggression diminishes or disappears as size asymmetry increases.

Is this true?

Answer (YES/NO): NO